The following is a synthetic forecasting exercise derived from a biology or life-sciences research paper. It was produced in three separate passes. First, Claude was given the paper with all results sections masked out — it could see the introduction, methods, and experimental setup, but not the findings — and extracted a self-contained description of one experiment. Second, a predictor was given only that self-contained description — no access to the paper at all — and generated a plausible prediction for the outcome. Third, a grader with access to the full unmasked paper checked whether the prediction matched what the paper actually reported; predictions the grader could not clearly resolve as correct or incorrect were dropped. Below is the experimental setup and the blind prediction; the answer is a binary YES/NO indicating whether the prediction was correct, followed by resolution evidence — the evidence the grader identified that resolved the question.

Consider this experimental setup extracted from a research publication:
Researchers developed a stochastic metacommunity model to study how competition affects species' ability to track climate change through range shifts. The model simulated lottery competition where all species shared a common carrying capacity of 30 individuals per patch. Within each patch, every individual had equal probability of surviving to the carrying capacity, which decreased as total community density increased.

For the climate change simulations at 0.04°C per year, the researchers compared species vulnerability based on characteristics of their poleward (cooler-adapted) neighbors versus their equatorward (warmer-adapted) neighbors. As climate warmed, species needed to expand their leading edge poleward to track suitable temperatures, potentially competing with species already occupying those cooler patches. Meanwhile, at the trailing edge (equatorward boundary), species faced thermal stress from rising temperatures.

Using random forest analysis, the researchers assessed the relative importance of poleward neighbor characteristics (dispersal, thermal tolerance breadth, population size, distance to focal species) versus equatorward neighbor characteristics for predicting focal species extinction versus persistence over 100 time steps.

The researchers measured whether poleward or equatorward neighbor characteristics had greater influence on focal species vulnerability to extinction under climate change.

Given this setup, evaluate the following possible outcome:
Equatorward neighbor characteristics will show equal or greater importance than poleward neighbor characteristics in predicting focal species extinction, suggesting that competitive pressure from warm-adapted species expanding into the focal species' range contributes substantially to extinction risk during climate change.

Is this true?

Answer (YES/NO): NO